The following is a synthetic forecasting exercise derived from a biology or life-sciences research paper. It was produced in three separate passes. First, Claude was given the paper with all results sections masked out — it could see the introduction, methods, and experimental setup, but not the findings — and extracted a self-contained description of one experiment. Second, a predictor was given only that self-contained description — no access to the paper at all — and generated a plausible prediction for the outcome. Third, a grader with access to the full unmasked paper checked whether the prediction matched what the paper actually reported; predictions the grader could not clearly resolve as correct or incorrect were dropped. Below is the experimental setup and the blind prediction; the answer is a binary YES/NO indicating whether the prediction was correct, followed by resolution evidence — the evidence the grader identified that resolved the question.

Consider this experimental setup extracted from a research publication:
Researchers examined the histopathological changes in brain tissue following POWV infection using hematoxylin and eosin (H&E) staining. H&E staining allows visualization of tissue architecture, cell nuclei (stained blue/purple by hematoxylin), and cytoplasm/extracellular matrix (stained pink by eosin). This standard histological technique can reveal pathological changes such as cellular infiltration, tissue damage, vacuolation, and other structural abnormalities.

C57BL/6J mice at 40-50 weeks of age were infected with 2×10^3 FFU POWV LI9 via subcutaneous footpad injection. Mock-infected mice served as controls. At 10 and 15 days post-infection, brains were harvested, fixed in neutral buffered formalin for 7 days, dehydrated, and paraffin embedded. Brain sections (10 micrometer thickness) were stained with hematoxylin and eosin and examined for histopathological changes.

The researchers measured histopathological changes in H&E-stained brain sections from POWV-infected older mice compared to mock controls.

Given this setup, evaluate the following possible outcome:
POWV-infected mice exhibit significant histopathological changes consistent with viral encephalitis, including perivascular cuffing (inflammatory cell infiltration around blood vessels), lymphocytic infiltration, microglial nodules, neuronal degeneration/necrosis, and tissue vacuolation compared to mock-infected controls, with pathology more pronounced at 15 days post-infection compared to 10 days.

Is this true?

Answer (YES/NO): NO